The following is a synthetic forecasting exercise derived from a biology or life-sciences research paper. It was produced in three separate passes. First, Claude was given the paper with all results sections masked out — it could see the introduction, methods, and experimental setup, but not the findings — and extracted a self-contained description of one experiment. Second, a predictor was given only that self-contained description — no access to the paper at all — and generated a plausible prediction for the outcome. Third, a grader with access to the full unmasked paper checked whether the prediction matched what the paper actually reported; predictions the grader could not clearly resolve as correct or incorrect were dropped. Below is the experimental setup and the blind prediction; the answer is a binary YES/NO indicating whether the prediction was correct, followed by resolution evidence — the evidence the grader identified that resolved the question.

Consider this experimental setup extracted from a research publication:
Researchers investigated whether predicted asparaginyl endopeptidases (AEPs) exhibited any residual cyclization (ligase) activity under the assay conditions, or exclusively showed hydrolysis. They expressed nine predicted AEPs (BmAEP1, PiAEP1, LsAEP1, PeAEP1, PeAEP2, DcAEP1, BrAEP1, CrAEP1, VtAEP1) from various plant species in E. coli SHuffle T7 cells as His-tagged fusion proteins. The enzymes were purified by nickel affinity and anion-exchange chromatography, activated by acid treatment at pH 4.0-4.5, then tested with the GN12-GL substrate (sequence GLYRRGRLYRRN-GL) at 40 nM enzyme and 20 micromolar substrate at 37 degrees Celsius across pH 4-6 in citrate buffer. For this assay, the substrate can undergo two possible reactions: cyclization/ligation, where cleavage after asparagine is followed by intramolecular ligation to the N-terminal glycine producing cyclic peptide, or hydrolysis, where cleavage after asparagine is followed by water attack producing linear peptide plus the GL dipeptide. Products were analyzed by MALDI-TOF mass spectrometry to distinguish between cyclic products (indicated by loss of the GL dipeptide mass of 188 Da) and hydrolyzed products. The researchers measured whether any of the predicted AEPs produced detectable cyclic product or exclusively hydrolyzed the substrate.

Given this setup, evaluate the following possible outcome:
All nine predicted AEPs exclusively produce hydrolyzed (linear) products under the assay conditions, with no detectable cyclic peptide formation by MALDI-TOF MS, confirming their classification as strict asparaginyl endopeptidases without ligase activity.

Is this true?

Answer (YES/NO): NO